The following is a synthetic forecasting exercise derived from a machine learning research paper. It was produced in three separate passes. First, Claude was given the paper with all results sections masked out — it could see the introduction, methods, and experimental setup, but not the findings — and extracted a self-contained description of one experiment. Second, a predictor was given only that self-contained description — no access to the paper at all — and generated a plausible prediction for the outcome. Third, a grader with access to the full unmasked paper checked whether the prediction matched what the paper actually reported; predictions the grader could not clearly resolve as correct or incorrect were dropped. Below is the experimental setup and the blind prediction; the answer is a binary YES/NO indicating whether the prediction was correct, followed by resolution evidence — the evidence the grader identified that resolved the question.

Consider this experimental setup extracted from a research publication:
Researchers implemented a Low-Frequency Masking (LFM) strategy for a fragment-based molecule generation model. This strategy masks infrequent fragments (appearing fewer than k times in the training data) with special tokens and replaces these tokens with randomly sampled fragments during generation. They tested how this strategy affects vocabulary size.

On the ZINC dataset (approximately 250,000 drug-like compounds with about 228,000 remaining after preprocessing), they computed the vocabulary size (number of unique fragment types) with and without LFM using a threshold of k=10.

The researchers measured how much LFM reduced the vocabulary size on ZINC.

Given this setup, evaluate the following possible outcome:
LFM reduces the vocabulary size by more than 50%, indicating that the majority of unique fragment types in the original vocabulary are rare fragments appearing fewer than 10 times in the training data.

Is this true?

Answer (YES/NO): YES